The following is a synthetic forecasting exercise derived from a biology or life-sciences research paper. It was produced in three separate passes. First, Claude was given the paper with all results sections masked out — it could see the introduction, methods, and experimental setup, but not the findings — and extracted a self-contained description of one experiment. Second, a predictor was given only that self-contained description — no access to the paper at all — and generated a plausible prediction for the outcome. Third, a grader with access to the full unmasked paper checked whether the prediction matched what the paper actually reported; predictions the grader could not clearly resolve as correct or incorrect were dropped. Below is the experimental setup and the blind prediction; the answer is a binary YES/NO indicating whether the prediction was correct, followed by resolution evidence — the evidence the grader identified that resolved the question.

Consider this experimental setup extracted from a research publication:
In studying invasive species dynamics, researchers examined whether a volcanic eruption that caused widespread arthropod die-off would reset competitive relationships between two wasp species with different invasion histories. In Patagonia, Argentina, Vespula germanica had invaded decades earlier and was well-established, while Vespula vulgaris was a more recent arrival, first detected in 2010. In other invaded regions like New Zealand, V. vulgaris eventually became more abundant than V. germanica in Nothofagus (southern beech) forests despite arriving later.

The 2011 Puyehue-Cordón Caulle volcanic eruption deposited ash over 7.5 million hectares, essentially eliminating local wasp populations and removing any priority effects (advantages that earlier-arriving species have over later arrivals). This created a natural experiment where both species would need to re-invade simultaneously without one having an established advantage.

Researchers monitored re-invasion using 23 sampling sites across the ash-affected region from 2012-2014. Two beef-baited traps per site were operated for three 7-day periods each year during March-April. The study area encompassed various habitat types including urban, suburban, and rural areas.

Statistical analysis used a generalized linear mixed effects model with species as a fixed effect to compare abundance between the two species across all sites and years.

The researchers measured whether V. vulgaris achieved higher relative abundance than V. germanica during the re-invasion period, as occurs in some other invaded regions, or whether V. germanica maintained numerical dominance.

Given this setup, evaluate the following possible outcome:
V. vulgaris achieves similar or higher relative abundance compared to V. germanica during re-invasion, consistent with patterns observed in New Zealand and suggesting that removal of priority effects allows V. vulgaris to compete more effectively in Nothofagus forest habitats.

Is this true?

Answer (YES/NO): YES